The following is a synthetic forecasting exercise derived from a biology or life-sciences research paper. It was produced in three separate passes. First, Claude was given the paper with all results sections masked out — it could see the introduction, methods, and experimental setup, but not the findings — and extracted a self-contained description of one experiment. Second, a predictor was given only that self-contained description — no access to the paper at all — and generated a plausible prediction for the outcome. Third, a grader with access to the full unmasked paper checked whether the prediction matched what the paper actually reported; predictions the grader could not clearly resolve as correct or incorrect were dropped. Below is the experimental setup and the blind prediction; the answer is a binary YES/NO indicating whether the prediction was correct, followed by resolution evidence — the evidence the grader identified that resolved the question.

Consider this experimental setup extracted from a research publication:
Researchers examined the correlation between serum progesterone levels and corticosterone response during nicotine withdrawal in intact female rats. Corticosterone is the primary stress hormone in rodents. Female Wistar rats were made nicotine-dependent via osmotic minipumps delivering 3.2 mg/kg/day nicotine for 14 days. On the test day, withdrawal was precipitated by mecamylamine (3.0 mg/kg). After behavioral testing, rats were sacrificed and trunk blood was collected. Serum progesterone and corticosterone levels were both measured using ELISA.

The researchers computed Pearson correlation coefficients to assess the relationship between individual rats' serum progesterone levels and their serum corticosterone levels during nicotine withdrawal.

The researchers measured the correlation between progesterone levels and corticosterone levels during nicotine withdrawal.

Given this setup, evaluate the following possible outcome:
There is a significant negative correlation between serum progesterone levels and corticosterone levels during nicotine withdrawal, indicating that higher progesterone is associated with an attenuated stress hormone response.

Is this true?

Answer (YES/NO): YES